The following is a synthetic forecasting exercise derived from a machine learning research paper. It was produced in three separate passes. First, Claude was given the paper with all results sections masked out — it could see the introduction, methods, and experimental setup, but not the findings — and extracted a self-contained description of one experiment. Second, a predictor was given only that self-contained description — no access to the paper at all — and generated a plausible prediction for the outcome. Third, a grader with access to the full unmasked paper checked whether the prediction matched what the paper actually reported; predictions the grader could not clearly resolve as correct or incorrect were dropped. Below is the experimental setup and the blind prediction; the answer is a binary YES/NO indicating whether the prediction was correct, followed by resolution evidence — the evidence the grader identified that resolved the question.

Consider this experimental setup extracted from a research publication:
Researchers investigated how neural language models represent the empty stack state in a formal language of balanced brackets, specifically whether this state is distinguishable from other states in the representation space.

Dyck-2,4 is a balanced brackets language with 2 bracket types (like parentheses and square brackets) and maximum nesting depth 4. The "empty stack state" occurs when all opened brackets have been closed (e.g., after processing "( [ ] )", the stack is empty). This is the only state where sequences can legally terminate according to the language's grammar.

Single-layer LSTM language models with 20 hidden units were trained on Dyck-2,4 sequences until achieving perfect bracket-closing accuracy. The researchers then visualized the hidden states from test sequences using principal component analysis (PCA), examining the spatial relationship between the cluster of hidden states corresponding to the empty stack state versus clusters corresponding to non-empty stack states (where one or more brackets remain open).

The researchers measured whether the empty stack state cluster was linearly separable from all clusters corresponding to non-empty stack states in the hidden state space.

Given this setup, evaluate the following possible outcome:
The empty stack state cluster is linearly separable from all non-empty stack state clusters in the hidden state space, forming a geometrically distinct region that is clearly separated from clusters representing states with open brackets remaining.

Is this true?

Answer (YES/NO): YES